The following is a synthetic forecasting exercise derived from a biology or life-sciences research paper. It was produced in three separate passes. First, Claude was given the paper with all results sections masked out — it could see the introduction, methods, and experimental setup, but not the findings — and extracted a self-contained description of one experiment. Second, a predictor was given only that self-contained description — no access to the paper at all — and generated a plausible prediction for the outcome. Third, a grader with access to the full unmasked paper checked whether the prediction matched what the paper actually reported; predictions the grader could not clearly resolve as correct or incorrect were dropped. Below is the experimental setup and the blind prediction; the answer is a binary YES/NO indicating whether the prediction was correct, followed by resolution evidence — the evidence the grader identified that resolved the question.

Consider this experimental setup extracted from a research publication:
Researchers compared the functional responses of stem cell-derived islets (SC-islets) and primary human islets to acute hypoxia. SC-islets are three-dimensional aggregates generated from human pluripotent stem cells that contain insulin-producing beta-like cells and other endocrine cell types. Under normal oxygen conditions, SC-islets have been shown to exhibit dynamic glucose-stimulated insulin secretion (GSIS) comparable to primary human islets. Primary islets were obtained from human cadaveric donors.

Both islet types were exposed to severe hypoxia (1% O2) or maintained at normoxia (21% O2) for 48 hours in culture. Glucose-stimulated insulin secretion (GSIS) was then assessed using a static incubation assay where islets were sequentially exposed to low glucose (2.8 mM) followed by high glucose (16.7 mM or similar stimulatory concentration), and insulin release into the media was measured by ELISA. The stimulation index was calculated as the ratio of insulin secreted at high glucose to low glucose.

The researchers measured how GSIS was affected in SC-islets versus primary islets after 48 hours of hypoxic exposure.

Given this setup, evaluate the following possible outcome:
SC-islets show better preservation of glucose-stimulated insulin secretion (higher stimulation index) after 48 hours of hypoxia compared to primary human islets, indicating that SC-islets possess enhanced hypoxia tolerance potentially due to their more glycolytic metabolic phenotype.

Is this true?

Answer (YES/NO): NO